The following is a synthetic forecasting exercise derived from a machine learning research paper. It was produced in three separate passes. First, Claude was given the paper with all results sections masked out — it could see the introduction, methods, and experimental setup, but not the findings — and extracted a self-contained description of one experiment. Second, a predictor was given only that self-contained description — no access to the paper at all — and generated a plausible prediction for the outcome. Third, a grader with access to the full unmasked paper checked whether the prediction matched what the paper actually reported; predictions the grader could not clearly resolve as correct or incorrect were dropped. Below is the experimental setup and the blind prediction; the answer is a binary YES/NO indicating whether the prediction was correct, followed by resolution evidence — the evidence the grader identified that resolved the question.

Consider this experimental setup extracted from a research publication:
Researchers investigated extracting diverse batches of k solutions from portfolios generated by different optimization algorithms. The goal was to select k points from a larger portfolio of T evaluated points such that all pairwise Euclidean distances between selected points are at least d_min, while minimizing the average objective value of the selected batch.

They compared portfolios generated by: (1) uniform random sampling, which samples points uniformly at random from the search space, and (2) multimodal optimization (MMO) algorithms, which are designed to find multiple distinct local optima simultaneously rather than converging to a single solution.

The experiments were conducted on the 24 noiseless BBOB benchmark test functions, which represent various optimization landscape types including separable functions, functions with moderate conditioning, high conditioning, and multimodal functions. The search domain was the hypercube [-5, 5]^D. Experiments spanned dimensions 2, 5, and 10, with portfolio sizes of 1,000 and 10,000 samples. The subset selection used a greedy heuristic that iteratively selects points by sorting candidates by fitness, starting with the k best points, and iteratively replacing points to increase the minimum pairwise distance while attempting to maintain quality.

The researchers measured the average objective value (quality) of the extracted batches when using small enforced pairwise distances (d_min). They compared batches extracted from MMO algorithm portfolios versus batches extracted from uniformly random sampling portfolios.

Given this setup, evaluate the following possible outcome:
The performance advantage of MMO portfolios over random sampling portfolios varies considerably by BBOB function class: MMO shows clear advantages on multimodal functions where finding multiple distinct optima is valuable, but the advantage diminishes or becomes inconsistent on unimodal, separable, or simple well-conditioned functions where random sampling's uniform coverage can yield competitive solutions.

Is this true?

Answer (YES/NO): NO